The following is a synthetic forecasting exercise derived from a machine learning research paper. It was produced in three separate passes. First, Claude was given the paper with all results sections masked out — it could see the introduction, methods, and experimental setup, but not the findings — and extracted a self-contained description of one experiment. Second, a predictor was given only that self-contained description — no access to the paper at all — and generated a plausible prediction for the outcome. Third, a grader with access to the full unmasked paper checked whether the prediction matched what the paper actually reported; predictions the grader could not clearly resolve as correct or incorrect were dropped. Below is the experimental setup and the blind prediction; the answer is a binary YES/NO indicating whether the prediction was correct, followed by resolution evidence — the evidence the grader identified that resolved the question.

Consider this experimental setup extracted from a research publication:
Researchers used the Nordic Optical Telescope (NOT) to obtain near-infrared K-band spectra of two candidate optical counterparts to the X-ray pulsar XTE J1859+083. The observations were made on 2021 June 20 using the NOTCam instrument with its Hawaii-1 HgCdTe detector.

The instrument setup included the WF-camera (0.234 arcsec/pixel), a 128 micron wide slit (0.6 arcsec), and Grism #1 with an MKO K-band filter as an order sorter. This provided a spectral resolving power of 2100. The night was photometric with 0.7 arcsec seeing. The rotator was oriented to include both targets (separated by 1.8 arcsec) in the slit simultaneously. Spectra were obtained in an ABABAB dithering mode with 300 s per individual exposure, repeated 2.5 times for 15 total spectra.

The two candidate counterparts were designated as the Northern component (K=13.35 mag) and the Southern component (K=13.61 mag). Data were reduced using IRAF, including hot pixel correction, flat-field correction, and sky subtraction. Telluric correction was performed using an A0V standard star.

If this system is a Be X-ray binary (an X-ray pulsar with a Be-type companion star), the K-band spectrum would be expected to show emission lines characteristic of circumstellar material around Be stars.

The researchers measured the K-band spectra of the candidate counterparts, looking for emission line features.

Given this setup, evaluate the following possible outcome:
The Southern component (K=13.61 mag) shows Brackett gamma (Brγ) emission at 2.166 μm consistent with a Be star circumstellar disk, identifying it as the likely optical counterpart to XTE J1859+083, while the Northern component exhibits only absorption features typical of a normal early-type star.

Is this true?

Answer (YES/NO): NO